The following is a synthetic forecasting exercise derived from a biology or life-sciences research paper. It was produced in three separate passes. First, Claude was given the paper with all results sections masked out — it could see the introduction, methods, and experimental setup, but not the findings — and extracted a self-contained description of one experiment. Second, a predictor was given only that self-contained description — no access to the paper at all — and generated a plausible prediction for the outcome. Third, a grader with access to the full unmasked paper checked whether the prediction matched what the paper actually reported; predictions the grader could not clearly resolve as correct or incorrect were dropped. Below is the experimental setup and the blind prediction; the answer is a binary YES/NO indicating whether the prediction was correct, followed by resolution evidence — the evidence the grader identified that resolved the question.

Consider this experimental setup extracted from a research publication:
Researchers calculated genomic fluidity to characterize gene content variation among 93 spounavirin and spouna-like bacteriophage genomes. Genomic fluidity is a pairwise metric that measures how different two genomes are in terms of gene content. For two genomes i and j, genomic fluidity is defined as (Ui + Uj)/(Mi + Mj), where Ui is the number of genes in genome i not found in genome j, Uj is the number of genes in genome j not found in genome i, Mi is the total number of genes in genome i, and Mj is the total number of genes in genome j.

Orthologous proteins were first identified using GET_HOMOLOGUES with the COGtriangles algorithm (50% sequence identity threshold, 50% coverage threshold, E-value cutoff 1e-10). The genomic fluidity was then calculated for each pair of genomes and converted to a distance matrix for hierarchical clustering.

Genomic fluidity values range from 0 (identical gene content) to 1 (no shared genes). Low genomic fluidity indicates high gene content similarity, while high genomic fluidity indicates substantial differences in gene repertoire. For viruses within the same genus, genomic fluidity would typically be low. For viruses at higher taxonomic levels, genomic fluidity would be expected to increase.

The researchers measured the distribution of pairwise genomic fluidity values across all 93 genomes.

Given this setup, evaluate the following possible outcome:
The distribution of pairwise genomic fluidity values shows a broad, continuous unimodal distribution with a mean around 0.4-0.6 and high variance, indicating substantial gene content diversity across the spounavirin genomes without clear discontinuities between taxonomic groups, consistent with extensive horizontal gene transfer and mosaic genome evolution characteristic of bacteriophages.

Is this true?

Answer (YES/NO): NO